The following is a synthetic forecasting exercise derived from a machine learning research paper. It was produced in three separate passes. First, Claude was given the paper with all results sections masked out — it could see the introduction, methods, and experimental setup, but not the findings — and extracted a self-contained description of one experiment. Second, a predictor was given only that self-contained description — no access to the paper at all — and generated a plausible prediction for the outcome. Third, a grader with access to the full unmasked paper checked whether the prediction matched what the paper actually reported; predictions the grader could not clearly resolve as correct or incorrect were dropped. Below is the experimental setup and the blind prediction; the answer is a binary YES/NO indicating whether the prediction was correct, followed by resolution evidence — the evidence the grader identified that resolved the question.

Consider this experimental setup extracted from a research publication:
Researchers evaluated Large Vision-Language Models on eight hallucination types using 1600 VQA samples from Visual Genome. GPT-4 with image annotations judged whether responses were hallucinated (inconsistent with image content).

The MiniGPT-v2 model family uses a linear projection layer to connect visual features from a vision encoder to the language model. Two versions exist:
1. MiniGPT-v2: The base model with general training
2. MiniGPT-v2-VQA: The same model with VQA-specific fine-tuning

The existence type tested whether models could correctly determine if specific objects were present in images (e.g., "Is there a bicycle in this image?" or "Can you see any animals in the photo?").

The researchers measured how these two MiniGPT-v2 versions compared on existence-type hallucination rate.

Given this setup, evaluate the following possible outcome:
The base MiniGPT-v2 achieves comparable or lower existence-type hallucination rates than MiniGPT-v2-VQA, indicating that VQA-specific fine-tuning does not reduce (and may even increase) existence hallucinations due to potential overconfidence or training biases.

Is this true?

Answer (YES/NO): NO